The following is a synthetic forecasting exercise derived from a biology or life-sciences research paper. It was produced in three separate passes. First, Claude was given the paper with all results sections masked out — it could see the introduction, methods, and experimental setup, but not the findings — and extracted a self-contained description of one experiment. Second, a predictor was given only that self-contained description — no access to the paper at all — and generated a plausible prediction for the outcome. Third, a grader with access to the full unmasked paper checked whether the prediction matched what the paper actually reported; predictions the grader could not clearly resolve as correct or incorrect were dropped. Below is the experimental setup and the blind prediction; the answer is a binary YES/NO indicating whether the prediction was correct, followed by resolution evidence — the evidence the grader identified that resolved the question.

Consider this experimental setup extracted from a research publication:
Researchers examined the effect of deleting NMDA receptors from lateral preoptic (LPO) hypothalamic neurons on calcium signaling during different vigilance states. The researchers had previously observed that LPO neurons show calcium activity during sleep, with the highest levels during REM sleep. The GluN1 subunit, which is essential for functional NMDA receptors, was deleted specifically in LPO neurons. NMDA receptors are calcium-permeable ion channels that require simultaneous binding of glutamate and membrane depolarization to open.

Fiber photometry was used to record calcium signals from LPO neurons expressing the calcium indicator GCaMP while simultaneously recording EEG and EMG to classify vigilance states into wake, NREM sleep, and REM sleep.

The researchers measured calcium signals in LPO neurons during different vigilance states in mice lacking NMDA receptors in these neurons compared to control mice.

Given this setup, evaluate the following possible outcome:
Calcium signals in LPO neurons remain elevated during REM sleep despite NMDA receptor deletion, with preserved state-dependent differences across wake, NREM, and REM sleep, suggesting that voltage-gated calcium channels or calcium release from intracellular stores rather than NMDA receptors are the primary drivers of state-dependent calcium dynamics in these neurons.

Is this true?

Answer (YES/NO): NO